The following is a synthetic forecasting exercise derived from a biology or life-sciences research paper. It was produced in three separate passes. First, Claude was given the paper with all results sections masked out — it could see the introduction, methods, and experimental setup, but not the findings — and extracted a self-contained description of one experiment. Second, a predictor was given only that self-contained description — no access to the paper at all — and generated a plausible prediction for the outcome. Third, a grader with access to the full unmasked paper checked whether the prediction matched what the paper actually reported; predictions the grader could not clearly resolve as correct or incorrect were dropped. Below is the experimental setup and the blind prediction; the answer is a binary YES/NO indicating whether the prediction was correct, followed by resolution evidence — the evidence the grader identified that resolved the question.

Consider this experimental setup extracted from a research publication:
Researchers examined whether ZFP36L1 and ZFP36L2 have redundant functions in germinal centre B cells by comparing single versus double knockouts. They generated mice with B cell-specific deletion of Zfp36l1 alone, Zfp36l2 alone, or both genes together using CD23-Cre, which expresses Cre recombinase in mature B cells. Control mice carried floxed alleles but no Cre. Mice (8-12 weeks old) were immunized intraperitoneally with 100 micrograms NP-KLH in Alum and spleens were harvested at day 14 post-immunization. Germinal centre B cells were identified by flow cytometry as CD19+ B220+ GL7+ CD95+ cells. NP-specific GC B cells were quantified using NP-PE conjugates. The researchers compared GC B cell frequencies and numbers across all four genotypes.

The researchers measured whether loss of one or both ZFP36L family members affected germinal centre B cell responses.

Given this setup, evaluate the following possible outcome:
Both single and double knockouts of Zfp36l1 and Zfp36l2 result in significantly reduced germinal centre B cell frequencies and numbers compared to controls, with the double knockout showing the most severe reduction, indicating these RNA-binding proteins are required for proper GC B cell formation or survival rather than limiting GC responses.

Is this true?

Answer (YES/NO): NO